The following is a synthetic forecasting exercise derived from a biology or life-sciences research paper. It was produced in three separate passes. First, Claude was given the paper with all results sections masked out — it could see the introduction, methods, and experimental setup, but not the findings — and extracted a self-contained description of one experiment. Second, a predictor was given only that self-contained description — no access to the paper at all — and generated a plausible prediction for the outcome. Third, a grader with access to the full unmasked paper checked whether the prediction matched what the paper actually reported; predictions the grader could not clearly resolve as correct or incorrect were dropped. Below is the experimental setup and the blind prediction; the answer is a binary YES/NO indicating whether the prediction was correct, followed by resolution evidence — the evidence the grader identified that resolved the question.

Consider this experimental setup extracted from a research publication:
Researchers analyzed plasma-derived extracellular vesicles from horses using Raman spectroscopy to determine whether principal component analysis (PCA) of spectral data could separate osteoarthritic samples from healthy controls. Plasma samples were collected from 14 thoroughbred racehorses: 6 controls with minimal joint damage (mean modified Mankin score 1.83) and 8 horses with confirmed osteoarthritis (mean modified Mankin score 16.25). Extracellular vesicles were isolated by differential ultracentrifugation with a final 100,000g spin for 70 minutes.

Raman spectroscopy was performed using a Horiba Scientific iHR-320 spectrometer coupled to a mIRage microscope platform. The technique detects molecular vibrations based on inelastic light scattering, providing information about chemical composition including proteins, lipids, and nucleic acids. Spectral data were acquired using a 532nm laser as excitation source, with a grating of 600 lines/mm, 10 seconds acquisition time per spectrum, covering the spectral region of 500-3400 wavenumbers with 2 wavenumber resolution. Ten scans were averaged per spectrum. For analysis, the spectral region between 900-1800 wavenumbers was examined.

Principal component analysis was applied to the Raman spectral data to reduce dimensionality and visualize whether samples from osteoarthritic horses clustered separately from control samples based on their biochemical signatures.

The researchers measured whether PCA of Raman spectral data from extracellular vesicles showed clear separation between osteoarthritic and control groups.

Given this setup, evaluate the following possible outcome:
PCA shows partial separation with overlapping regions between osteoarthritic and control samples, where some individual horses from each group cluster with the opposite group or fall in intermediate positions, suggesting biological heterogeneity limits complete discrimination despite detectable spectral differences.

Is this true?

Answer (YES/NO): YES